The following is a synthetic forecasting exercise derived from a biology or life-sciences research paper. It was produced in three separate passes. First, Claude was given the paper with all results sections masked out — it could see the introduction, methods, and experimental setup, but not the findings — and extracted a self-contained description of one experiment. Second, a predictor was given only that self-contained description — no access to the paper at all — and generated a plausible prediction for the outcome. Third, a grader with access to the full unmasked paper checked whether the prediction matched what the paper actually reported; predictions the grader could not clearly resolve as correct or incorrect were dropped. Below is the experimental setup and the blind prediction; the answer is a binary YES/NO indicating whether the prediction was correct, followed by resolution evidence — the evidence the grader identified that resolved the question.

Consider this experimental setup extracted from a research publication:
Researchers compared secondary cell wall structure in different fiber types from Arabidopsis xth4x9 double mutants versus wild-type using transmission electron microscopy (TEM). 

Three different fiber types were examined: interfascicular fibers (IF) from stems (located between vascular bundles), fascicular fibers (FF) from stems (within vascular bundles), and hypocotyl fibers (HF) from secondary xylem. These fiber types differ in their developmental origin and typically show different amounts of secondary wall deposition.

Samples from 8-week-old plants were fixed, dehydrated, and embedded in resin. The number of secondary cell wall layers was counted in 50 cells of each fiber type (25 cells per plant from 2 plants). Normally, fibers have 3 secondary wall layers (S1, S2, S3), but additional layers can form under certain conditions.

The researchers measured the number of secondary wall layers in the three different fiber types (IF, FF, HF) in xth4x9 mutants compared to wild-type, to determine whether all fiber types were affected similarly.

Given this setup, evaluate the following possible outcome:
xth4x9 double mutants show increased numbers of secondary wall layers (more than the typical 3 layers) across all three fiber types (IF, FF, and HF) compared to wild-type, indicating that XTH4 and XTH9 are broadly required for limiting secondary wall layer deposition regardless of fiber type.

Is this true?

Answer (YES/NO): NO